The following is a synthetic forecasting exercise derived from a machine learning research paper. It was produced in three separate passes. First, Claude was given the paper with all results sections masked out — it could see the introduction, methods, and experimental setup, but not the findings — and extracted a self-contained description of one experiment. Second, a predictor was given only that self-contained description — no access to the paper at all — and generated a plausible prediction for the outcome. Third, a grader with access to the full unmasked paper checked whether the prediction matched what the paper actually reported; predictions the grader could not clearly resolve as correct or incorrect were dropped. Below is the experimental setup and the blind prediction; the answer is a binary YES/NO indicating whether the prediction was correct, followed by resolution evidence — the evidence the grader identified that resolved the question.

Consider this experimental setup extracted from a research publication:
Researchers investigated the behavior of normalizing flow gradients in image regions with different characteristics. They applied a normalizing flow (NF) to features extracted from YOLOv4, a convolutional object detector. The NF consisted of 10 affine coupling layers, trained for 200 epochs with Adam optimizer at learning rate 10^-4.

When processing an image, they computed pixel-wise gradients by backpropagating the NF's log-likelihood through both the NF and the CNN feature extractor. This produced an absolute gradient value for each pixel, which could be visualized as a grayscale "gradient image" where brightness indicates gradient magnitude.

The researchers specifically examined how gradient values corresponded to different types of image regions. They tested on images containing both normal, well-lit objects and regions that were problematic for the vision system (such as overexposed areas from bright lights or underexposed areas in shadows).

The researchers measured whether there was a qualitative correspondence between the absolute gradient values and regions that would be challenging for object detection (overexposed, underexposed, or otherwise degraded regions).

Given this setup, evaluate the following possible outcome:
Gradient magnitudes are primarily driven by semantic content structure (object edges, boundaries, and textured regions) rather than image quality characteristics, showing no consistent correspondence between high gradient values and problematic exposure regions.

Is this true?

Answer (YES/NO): NO